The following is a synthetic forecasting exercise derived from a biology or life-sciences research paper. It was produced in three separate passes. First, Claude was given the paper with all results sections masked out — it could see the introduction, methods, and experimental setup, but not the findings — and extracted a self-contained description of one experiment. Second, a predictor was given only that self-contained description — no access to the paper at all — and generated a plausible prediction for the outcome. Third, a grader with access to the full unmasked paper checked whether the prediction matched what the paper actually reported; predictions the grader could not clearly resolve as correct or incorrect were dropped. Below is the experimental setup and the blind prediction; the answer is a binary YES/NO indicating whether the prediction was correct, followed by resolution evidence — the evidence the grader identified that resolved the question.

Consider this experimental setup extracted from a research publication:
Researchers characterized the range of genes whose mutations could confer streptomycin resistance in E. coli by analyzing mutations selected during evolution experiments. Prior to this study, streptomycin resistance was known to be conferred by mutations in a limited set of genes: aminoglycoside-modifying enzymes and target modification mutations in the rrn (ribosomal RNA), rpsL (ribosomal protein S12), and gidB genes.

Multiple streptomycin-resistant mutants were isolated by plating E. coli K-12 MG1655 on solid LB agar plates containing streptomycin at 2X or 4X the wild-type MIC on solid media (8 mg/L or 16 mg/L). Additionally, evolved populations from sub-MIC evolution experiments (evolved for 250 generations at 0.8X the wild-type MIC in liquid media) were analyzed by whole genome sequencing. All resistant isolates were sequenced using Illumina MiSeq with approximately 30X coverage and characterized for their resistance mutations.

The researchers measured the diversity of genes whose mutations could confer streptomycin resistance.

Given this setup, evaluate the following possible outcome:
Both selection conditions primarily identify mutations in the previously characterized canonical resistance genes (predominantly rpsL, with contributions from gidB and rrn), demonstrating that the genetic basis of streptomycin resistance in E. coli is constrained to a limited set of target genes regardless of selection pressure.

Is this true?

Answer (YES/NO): NO